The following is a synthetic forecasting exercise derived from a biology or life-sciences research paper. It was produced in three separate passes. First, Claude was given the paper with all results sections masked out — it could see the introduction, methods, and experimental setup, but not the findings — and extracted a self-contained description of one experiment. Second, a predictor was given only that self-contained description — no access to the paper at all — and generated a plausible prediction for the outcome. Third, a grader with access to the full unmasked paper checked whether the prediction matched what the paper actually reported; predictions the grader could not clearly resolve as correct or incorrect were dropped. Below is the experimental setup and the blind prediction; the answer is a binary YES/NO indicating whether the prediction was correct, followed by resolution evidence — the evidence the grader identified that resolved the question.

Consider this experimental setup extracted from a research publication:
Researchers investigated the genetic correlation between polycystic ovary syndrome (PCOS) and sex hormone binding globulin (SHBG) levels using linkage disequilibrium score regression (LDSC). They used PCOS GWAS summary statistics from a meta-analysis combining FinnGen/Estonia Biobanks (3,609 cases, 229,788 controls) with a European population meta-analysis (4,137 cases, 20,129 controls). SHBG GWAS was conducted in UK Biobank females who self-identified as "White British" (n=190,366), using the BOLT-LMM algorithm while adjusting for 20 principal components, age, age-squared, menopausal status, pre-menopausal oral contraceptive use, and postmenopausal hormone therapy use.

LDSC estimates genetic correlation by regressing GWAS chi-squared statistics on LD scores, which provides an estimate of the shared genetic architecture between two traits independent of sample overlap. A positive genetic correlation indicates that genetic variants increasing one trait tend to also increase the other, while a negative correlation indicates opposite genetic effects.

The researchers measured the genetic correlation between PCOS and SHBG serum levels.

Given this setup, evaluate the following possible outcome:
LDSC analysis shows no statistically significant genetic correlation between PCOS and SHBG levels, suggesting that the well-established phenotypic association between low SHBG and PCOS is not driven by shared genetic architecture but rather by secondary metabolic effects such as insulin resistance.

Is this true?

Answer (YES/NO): NO